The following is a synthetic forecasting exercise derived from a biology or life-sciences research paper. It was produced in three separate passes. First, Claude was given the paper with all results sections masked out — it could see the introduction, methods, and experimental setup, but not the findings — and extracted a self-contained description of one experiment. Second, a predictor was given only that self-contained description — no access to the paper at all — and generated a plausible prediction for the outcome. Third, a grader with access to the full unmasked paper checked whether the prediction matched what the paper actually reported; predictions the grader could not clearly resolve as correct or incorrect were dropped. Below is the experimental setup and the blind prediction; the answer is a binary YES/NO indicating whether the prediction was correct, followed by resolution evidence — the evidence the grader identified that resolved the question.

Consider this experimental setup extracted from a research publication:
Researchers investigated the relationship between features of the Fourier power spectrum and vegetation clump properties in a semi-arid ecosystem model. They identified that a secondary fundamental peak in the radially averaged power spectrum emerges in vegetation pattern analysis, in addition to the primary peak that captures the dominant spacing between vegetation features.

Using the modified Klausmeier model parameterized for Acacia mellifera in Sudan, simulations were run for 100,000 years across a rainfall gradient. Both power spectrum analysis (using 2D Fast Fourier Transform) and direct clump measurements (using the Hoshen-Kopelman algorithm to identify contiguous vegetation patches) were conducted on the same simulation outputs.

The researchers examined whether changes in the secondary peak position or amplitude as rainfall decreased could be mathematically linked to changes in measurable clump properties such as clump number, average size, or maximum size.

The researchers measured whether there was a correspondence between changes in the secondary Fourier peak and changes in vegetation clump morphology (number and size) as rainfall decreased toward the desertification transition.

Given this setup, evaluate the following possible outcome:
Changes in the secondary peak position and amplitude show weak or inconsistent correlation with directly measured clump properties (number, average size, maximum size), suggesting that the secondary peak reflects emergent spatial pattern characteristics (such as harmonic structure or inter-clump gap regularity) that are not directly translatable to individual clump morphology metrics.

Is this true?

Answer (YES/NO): NO